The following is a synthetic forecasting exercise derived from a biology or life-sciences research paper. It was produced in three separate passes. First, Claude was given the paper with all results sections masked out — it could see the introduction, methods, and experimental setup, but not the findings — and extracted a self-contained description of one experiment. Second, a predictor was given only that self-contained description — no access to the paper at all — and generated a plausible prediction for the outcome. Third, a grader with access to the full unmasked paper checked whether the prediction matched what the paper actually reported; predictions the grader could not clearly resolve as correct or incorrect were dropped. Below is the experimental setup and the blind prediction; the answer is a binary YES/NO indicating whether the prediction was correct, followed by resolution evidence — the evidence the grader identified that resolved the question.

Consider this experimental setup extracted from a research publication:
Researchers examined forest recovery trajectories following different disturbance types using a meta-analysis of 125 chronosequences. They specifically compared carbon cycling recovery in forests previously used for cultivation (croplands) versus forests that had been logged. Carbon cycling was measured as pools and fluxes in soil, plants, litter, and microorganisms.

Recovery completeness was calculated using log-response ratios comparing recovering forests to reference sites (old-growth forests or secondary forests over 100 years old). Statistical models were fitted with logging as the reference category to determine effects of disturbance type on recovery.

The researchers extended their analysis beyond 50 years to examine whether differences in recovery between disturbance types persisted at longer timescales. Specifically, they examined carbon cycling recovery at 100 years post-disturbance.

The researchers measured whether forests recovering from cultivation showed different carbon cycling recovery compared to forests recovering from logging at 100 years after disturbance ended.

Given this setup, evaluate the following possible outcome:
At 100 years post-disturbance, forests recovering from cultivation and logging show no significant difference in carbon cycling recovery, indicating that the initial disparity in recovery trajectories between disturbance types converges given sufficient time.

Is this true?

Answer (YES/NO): NO